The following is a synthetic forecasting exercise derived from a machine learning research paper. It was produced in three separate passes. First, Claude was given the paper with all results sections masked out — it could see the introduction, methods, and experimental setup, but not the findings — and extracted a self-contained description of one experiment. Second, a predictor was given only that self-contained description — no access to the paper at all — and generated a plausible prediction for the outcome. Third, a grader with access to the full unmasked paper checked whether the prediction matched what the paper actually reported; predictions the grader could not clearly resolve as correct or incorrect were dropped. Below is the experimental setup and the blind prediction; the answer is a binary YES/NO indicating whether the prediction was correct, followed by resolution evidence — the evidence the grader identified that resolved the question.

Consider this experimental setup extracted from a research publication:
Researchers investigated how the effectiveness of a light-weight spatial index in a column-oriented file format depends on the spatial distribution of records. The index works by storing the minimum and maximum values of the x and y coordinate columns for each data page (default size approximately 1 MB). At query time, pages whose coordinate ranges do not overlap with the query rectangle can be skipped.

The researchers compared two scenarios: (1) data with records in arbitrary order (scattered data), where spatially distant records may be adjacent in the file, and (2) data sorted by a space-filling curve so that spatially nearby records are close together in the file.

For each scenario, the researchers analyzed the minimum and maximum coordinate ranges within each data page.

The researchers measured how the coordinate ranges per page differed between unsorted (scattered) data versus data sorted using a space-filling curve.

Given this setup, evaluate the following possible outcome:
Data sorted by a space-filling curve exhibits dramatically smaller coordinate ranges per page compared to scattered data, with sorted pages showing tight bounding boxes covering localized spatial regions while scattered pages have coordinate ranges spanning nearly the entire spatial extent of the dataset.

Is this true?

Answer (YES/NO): YES